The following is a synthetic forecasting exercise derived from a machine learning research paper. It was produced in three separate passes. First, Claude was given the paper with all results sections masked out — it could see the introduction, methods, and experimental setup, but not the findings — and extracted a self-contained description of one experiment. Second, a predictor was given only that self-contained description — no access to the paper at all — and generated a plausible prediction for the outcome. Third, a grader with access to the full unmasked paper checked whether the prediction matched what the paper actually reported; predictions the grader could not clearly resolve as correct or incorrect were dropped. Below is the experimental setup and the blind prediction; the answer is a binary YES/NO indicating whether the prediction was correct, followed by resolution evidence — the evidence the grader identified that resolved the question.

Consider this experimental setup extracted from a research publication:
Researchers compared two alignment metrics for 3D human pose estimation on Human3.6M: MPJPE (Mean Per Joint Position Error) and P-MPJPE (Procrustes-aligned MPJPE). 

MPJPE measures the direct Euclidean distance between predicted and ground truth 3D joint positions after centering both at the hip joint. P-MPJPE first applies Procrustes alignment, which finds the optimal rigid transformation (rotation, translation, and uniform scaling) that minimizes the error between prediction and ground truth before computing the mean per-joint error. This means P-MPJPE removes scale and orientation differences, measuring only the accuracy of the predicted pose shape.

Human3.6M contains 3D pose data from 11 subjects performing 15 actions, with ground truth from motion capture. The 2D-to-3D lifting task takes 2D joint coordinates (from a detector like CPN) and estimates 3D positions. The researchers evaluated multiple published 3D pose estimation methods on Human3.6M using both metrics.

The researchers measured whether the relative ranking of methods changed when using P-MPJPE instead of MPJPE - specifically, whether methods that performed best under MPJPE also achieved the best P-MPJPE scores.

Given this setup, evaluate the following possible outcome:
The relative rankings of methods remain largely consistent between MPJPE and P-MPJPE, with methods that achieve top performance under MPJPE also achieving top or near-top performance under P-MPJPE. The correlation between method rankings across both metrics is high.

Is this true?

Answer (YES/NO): YES